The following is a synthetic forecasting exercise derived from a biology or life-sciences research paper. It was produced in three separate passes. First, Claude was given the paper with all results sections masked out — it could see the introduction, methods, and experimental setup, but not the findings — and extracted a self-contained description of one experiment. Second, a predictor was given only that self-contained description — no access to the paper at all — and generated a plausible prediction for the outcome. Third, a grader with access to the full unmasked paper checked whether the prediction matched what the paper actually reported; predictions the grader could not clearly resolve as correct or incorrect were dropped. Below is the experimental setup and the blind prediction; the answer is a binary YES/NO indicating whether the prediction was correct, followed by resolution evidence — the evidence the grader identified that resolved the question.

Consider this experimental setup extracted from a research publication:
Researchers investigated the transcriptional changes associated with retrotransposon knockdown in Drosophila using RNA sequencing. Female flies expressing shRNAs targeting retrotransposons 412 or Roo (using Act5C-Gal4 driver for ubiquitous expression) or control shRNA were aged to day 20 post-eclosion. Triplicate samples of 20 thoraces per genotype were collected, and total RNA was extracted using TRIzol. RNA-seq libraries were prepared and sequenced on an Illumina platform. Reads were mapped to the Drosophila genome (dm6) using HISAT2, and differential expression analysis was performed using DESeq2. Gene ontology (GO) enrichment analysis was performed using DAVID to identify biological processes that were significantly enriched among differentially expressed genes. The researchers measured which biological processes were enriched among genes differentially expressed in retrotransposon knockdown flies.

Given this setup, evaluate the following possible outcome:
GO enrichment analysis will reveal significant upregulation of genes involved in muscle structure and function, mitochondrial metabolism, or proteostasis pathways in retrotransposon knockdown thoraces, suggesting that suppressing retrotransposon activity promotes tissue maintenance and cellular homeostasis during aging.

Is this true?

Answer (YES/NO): NO